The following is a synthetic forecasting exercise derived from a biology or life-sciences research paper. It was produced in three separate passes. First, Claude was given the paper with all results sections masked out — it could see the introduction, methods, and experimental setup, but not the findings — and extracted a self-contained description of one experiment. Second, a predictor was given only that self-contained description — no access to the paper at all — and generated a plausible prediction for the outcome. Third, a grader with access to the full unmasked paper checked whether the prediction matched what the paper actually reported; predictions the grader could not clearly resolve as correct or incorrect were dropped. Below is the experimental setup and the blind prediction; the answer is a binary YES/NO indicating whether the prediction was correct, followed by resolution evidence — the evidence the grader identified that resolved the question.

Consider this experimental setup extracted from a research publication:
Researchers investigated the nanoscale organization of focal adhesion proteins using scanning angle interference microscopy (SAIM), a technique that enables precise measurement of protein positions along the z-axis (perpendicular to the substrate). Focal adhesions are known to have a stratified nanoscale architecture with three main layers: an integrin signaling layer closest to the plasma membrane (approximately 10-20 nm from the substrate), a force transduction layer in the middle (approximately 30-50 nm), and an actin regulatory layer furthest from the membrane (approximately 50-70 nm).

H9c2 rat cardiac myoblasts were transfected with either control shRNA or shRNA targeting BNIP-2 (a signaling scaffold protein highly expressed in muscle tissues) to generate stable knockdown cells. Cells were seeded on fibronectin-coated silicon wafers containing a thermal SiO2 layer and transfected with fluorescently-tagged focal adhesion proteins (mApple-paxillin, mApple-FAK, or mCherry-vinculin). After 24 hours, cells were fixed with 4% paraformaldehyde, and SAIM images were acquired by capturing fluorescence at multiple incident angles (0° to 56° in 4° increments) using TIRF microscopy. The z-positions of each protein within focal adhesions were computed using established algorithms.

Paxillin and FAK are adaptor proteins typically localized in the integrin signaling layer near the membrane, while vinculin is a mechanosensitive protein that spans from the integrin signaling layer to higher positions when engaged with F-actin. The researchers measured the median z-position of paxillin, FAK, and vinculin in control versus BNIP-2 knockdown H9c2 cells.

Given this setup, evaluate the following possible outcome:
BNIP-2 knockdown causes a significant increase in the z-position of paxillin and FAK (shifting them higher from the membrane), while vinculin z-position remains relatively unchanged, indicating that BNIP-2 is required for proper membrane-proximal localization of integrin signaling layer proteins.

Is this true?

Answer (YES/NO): NO